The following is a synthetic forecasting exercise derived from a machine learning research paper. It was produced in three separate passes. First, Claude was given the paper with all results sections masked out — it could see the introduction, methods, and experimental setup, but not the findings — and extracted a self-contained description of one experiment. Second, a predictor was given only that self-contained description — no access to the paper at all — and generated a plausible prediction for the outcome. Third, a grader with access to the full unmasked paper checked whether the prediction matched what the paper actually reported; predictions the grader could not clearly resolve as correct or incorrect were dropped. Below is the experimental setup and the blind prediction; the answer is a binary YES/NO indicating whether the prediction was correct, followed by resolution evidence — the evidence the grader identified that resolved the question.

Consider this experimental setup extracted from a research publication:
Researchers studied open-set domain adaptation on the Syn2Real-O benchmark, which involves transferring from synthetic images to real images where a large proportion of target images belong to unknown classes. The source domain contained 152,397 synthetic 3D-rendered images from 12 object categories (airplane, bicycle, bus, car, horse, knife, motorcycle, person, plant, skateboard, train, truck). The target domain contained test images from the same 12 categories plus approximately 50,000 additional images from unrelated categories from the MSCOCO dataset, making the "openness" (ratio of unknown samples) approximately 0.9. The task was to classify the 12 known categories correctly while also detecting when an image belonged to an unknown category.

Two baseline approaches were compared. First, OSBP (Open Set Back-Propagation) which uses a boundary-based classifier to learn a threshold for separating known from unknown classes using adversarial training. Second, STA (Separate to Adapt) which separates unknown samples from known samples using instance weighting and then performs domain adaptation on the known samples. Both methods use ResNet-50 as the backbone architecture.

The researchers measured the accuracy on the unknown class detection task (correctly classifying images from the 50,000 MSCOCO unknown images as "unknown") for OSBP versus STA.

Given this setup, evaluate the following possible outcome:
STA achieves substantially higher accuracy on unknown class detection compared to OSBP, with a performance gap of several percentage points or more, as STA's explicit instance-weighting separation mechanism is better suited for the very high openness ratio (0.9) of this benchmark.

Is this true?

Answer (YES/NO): NO